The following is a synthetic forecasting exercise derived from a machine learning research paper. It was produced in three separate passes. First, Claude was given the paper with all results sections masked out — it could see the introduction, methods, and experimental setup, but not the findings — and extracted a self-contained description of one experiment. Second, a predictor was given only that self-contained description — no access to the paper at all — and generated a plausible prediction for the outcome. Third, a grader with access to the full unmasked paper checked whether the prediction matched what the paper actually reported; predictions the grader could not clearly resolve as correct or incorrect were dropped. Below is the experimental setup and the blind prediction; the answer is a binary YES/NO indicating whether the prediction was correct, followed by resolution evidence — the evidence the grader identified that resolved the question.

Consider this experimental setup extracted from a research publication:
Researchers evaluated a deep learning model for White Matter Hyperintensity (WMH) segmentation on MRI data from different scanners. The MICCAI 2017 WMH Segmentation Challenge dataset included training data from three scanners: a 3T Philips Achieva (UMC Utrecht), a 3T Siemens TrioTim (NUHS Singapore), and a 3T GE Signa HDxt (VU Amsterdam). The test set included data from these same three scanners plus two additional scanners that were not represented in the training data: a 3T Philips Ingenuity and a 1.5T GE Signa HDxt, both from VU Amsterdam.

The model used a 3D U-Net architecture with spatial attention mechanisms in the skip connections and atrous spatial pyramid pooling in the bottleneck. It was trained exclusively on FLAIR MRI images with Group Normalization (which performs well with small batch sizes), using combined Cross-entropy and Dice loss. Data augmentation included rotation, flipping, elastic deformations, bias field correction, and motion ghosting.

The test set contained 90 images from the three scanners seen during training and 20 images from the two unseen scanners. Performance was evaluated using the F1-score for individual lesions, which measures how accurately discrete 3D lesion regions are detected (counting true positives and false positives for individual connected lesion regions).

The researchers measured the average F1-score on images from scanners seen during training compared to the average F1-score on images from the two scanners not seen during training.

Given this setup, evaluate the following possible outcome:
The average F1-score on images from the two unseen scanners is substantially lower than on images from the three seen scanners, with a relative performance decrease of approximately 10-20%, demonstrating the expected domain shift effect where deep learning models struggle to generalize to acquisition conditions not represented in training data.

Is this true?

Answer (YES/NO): NO